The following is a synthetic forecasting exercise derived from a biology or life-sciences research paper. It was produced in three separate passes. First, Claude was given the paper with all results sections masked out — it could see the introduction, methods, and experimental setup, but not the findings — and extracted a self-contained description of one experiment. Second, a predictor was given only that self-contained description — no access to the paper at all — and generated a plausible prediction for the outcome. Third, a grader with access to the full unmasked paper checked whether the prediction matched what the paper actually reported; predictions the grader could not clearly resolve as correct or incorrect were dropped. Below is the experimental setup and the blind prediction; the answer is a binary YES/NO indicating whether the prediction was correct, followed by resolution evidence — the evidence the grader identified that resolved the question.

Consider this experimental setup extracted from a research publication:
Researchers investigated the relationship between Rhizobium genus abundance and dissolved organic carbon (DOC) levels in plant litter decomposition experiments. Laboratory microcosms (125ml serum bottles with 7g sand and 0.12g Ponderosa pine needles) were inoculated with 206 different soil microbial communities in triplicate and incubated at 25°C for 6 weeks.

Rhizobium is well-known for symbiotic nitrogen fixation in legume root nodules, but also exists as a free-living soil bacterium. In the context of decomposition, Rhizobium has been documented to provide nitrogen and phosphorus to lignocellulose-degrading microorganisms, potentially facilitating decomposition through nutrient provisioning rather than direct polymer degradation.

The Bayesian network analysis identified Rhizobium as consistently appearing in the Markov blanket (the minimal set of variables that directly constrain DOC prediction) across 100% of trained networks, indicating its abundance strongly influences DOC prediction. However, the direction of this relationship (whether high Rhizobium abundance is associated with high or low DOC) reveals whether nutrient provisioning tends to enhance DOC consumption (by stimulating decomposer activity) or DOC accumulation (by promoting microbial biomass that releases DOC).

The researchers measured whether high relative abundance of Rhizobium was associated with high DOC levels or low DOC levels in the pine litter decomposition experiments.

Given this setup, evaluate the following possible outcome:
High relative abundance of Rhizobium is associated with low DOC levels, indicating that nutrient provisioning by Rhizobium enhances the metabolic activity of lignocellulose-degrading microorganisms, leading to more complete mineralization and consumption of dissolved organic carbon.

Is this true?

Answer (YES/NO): YES